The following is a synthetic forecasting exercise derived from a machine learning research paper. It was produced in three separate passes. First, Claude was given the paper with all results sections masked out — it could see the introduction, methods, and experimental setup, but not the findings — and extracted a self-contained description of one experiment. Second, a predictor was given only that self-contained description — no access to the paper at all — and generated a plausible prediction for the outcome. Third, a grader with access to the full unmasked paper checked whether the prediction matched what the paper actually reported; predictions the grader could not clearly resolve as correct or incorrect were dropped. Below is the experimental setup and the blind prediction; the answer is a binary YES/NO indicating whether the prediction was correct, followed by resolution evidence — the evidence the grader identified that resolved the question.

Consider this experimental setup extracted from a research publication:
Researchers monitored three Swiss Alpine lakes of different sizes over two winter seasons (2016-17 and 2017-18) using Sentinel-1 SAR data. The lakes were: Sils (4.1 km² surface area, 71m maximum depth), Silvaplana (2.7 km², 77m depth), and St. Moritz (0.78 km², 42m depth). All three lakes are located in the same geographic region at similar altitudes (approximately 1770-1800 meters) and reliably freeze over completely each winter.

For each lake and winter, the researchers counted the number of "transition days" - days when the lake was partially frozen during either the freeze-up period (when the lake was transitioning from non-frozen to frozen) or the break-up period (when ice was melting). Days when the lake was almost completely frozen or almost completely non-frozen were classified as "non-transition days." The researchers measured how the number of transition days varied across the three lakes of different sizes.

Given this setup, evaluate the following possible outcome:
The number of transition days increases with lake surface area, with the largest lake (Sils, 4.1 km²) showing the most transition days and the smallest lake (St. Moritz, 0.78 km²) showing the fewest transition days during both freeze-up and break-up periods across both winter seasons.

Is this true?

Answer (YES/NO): NO